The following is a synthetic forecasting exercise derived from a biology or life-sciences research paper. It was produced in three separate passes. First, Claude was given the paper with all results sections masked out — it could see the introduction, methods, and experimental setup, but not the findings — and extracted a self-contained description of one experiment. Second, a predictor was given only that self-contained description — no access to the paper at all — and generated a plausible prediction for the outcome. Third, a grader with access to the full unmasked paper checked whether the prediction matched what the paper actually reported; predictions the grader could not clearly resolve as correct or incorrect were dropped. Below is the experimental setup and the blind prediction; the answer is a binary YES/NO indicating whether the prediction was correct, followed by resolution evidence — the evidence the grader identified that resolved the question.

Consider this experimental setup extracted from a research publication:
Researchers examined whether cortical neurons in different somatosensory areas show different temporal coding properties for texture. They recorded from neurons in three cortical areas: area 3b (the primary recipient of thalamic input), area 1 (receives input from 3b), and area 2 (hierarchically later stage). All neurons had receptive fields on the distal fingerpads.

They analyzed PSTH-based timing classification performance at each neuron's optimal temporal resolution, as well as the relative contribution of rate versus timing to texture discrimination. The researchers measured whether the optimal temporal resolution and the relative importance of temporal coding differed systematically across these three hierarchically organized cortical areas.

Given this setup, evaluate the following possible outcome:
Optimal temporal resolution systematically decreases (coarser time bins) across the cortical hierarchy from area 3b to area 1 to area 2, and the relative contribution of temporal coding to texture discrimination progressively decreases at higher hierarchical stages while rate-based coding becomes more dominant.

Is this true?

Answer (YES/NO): NO